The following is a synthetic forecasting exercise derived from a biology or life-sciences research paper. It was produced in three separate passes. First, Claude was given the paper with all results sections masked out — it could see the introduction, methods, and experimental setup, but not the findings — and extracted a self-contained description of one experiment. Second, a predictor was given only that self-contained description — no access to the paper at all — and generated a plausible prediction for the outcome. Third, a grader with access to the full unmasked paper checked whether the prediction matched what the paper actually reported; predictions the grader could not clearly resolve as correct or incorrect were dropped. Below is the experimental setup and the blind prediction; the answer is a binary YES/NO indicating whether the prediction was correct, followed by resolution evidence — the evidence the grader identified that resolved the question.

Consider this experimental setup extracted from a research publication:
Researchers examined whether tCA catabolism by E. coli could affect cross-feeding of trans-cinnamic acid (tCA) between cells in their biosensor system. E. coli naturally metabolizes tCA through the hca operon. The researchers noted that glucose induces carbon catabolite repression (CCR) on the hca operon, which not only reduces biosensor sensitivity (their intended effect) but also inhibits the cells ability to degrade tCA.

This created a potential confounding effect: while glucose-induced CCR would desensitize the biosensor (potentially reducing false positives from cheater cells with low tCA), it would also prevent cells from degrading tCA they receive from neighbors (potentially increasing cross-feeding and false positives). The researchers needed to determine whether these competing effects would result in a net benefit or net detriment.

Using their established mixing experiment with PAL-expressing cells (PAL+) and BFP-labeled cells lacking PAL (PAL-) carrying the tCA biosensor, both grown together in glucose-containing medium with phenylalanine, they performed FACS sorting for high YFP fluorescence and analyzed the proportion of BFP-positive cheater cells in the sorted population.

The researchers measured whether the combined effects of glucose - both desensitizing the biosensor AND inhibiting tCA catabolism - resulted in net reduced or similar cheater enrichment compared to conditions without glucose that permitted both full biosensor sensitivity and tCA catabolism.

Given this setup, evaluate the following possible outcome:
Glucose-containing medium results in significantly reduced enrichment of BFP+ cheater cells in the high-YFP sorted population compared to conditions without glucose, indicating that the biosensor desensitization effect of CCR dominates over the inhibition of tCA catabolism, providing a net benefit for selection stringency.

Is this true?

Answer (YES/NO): YES